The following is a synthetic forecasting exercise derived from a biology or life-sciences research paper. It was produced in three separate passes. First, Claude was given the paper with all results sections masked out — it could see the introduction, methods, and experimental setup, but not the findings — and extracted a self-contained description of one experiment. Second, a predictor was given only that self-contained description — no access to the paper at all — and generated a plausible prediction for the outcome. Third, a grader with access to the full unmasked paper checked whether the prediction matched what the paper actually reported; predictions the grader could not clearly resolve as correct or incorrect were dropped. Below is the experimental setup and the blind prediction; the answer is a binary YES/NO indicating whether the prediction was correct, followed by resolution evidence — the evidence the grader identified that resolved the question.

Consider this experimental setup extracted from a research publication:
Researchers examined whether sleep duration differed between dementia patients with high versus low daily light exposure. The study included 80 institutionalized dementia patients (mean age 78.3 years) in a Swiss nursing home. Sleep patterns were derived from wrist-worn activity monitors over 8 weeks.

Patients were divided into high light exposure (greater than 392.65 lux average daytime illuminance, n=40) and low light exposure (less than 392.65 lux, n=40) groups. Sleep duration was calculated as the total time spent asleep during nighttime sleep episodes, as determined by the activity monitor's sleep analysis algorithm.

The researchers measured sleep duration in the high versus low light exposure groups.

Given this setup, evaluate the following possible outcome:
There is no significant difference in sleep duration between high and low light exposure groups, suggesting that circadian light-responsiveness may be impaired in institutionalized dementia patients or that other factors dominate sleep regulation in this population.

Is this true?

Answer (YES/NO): YES